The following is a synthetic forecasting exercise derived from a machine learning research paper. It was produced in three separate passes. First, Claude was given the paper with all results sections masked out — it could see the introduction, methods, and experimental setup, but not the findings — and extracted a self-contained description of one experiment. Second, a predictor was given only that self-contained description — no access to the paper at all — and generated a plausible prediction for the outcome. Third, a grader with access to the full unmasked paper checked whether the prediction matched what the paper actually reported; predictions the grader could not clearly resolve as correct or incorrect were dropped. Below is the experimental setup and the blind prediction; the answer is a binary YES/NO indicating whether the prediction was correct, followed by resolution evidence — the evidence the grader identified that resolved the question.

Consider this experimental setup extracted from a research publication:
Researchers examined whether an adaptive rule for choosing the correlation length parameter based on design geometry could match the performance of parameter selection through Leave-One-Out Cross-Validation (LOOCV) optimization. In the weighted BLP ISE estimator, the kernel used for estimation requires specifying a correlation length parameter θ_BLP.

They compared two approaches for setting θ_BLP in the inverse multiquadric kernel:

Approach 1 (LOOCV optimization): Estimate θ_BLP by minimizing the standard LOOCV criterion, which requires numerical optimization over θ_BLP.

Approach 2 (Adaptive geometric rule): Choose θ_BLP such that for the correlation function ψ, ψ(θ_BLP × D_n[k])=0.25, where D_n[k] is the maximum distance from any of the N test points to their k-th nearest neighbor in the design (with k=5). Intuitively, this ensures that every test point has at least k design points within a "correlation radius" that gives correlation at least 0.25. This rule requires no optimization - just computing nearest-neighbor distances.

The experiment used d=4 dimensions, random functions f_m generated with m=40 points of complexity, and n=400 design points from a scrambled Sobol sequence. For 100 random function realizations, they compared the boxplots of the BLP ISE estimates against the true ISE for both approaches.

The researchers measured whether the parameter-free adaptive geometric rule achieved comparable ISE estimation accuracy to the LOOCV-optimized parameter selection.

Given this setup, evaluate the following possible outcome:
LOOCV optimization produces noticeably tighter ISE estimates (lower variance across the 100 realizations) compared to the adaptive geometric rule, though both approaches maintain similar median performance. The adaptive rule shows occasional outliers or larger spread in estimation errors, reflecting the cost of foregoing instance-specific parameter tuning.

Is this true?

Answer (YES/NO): NO